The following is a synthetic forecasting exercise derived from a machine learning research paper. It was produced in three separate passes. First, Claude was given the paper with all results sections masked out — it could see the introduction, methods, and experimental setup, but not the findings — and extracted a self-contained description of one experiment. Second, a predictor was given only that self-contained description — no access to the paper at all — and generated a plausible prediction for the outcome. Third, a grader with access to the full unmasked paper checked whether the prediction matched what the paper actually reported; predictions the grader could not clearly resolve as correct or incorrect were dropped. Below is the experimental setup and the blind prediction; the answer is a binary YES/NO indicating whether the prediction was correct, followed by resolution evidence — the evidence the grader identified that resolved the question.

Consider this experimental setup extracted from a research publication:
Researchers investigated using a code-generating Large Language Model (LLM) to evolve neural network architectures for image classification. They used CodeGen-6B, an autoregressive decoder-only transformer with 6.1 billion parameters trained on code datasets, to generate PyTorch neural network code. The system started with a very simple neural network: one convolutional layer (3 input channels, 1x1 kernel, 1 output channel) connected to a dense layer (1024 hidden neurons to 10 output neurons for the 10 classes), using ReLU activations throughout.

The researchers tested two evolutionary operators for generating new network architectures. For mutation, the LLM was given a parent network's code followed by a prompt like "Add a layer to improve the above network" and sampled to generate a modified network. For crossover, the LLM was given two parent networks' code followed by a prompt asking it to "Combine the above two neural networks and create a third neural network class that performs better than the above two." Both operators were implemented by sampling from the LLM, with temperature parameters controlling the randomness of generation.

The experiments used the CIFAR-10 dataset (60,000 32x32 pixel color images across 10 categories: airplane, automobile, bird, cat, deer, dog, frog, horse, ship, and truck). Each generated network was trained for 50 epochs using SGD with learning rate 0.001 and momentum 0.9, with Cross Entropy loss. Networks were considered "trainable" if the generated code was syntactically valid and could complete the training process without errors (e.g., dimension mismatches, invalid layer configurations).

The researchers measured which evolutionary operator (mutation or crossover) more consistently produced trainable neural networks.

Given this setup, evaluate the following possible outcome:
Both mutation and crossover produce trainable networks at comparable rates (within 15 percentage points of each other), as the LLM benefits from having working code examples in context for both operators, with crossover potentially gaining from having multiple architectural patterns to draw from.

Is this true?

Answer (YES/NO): NO